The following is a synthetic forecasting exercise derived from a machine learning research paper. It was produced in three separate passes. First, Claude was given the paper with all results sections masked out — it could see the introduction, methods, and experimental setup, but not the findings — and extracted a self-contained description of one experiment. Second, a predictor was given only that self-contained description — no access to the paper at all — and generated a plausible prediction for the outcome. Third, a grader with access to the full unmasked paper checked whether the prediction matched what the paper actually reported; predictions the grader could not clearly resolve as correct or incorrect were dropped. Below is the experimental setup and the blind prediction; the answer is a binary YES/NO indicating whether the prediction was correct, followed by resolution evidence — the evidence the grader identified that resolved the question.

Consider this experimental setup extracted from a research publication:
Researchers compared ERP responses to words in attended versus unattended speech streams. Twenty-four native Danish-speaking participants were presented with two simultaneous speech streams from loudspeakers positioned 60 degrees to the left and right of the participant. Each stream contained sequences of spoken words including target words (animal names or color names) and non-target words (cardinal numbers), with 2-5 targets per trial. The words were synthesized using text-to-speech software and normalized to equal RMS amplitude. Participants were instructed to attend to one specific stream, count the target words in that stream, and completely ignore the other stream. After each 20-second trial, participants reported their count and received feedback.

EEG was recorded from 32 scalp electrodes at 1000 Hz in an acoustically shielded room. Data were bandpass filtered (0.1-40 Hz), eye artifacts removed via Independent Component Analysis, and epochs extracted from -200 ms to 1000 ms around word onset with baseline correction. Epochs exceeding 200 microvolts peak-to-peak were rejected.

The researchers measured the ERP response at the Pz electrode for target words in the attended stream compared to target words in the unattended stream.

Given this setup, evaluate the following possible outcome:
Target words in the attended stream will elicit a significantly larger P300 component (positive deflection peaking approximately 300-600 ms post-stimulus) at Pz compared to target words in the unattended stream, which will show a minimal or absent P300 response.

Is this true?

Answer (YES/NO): NO